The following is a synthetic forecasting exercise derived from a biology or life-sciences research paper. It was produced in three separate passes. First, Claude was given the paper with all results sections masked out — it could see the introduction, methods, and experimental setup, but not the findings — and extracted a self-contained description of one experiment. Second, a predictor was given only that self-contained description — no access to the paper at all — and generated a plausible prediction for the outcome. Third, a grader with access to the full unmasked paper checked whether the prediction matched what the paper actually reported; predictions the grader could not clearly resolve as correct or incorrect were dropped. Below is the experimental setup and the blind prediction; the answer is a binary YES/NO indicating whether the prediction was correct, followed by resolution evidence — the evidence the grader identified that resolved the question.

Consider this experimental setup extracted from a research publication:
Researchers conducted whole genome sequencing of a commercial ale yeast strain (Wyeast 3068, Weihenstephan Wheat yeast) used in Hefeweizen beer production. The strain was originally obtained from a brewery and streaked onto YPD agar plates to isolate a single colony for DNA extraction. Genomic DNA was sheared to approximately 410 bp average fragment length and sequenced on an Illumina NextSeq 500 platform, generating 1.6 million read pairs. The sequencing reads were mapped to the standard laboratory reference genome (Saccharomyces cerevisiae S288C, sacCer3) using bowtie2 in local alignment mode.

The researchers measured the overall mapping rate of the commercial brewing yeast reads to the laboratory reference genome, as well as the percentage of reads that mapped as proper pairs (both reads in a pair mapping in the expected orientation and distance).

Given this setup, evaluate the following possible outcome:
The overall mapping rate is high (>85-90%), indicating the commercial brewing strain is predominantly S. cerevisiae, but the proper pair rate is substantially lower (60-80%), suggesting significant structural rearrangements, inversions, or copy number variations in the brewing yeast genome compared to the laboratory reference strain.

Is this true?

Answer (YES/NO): YES